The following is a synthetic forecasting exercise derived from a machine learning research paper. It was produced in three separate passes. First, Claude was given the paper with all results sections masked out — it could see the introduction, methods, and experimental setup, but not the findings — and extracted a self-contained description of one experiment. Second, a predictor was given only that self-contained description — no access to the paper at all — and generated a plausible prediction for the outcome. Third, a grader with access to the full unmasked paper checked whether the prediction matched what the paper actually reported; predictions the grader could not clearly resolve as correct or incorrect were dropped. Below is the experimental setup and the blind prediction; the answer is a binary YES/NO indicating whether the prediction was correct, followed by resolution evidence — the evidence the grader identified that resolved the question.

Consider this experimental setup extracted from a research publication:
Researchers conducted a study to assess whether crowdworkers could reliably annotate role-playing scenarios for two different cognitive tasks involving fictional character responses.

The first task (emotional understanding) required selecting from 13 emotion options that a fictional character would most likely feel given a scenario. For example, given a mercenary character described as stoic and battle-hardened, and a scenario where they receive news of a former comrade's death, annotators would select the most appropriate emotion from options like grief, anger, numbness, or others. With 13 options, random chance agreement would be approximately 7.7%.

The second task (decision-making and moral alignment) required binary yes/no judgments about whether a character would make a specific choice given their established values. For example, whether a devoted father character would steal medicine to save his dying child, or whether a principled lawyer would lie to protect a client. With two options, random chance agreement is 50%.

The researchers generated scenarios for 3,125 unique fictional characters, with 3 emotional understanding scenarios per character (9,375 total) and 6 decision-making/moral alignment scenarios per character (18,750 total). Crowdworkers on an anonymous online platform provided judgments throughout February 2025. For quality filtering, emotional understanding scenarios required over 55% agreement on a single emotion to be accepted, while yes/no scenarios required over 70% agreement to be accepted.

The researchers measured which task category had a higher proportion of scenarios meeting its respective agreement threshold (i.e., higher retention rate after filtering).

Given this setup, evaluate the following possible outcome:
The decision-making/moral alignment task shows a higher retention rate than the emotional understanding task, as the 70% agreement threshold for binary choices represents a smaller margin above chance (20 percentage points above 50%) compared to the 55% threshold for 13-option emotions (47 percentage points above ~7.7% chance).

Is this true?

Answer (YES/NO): YES